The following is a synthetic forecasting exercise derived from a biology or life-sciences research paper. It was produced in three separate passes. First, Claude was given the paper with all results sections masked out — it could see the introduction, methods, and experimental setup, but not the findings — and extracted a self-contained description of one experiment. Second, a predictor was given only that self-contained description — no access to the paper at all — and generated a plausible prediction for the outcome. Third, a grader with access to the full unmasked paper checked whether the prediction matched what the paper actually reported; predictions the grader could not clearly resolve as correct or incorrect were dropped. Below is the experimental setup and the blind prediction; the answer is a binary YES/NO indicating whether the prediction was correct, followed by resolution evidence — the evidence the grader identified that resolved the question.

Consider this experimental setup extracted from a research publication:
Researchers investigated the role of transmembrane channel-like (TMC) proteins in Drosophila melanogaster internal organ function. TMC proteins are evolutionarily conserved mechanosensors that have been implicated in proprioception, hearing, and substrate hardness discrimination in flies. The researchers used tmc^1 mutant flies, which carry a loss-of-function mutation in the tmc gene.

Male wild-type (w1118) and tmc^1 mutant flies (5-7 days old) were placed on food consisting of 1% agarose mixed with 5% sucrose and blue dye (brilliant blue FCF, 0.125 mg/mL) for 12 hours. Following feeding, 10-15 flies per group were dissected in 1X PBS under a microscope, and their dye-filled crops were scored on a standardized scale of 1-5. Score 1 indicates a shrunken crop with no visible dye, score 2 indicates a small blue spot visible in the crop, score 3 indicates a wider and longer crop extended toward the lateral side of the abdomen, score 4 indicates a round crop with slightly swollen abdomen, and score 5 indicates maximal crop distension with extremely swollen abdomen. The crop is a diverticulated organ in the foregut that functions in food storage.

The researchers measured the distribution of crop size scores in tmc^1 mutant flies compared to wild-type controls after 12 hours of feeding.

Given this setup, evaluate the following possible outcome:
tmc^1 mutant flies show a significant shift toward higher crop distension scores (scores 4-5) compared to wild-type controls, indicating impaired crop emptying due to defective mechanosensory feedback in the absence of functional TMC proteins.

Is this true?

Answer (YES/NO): YES